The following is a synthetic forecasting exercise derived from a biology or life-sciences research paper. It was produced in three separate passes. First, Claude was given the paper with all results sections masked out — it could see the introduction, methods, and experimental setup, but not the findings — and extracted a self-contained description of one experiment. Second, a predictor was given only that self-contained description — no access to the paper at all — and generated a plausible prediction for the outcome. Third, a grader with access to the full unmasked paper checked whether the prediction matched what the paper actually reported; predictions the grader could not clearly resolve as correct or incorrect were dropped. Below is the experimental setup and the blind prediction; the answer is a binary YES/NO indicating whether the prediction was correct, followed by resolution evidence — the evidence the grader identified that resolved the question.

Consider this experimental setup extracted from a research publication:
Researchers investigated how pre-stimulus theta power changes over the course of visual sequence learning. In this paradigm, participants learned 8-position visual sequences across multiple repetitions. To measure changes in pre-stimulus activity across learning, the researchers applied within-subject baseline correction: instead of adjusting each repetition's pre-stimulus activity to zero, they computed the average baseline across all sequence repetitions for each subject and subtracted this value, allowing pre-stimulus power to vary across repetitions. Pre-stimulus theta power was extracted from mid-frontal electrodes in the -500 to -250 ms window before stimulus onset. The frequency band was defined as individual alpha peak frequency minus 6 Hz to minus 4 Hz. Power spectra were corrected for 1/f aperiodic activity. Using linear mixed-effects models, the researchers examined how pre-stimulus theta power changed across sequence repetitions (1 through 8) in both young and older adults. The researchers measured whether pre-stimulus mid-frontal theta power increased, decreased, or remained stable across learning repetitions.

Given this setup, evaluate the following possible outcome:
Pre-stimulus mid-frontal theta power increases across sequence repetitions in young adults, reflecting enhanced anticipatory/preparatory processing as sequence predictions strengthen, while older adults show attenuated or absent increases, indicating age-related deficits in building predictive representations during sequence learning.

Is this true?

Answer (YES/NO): YES